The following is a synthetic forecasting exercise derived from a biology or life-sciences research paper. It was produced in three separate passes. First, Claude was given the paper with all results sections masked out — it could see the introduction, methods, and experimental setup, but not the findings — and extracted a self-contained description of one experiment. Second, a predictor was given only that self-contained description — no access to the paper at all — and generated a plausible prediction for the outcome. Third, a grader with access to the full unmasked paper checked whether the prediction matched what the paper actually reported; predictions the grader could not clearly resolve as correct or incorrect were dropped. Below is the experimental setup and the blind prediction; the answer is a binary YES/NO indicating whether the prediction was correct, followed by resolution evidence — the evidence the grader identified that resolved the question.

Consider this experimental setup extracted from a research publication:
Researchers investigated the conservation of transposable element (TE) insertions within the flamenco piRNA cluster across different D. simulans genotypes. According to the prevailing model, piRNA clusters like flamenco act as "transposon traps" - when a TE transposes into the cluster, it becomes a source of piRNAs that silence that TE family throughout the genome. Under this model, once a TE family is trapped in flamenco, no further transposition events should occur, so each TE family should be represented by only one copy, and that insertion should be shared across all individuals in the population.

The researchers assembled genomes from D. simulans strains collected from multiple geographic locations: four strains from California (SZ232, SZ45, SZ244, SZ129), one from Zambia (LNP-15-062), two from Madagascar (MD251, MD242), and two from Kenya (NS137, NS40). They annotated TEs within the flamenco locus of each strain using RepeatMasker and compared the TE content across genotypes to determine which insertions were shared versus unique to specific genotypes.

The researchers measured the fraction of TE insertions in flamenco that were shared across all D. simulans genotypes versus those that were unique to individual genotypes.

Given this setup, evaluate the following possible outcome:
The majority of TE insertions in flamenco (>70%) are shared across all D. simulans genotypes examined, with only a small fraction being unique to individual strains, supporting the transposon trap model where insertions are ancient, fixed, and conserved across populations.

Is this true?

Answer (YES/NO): NO